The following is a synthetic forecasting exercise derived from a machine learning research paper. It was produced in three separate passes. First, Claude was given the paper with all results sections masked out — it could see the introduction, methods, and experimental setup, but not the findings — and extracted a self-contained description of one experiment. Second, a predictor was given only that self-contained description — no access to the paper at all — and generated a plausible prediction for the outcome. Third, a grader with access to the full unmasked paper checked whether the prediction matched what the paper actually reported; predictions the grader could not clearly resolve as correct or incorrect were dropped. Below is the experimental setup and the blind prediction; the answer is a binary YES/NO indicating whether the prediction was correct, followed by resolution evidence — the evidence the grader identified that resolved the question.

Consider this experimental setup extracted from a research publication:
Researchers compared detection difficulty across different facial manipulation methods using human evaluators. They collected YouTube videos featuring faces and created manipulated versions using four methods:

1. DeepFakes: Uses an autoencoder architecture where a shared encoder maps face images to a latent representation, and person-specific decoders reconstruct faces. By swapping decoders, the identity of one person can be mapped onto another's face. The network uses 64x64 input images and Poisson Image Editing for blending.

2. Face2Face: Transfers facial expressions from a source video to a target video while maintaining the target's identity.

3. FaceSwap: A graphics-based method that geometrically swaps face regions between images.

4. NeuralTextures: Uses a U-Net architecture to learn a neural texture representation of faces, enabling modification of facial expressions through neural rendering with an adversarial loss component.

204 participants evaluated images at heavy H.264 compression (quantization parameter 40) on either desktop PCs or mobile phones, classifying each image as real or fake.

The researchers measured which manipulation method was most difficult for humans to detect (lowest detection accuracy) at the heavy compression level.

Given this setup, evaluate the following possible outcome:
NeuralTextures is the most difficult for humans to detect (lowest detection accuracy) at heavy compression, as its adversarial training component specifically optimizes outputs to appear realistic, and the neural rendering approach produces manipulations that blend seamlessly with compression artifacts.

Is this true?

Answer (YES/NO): YES